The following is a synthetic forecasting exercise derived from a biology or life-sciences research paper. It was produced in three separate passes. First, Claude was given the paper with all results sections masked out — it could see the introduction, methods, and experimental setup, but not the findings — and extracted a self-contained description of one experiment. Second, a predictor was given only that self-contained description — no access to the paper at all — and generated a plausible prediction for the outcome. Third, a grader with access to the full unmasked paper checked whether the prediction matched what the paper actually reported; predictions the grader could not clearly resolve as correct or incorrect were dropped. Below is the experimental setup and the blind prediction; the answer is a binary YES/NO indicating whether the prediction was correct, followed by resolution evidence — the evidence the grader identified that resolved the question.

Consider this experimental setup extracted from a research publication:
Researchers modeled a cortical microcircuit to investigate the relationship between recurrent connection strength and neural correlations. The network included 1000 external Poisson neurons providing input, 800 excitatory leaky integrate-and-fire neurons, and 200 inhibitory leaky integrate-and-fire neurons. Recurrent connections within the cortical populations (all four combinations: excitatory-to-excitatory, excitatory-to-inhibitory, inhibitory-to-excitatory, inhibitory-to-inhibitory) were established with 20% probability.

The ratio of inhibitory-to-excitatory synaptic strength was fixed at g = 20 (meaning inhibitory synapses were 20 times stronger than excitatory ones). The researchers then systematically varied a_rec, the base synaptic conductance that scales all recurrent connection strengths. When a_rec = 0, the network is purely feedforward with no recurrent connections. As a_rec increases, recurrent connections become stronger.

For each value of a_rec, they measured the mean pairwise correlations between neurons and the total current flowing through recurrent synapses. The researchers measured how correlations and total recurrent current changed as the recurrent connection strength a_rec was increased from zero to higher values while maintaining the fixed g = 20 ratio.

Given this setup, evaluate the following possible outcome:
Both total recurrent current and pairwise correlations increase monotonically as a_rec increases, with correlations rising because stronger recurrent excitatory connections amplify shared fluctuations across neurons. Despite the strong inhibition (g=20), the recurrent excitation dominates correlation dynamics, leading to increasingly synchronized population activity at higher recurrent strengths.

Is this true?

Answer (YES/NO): NO